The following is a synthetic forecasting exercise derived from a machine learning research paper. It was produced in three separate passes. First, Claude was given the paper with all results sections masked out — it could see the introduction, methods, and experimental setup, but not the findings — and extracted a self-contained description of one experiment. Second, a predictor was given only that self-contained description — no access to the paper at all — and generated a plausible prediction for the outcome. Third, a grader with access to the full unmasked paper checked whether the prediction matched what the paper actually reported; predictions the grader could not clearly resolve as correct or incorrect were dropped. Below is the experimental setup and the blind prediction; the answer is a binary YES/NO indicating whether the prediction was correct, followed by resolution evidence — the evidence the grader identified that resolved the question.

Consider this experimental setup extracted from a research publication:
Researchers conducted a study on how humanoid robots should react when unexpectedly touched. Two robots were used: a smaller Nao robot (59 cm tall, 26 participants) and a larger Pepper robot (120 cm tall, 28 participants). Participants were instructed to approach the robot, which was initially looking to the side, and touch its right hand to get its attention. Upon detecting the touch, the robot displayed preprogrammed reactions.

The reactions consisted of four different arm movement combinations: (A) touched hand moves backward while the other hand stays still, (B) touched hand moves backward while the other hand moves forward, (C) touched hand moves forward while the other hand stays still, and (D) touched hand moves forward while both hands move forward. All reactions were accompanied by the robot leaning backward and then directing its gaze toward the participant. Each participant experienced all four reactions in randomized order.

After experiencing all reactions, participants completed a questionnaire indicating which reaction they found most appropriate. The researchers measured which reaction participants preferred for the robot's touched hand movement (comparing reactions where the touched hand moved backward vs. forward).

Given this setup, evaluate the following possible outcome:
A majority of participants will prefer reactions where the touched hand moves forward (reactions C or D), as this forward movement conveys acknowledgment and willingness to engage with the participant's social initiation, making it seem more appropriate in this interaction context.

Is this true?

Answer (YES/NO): NO